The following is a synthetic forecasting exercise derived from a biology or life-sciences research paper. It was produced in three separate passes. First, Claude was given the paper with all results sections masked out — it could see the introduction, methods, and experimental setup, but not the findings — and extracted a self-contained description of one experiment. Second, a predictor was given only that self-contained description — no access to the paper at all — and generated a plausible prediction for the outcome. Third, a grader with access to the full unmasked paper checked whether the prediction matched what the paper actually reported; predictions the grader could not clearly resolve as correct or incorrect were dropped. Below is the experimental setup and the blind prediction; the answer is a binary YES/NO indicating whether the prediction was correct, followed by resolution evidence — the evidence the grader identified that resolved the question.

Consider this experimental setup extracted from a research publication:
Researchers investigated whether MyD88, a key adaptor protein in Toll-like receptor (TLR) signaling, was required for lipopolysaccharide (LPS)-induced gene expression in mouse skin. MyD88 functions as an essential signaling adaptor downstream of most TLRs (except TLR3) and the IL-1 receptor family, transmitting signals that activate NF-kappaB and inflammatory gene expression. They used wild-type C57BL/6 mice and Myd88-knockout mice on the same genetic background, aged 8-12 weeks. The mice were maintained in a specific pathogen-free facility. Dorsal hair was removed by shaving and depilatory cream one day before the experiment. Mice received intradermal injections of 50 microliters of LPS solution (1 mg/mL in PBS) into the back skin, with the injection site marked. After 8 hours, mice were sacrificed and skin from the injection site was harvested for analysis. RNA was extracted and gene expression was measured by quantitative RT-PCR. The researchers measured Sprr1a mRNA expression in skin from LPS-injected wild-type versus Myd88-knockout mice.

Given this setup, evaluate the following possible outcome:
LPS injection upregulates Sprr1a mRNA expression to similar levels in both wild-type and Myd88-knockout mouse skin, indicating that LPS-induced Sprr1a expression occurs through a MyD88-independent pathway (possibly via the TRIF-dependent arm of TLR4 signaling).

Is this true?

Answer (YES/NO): NO